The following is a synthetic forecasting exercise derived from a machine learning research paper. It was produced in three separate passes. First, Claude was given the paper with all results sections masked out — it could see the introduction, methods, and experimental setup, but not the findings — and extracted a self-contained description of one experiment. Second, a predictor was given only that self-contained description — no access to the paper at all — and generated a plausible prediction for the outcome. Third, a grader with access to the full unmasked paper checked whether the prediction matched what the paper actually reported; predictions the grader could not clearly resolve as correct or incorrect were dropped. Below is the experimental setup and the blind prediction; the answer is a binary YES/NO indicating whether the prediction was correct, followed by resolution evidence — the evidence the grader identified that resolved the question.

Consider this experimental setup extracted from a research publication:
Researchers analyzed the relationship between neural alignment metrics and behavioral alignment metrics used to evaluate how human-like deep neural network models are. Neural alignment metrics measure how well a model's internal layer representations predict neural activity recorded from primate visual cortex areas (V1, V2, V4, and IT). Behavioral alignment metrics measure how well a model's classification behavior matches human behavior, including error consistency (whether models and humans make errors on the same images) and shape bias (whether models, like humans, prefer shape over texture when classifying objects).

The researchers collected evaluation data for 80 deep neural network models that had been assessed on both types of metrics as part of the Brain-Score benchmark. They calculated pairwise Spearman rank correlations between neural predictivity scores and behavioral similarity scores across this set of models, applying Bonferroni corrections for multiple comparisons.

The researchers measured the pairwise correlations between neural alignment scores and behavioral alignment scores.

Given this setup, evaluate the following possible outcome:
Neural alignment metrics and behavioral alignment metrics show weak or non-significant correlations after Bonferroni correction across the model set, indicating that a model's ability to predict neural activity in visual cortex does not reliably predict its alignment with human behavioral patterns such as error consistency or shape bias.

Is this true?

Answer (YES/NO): YES